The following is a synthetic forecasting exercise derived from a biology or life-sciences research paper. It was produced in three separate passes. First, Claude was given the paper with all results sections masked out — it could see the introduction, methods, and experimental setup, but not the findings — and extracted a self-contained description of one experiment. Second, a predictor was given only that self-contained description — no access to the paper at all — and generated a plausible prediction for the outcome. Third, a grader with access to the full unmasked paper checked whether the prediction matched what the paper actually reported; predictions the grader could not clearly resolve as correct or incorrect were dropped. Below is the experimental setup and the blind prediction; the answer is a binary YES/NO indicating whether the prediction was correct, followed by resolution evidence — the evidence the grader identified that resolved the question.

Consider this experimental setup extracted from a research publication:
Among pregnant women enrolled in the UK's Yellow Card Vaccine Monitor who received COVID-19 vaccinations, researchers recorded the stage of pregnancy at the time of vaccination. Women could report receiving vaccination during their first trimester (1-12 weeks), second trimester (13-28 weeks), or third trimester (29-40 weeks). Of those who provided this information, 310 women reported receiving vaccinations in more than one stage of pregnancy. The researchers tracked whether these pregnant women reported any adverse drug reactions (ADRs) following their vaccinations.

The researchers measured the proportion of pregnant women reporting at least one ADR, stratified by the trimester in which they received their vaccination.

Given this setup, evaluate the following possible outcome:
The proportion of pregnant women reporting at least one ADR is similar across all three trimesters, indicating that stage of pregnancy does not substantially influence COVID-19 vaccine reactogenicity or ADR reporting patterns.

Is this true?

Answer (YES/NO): YES